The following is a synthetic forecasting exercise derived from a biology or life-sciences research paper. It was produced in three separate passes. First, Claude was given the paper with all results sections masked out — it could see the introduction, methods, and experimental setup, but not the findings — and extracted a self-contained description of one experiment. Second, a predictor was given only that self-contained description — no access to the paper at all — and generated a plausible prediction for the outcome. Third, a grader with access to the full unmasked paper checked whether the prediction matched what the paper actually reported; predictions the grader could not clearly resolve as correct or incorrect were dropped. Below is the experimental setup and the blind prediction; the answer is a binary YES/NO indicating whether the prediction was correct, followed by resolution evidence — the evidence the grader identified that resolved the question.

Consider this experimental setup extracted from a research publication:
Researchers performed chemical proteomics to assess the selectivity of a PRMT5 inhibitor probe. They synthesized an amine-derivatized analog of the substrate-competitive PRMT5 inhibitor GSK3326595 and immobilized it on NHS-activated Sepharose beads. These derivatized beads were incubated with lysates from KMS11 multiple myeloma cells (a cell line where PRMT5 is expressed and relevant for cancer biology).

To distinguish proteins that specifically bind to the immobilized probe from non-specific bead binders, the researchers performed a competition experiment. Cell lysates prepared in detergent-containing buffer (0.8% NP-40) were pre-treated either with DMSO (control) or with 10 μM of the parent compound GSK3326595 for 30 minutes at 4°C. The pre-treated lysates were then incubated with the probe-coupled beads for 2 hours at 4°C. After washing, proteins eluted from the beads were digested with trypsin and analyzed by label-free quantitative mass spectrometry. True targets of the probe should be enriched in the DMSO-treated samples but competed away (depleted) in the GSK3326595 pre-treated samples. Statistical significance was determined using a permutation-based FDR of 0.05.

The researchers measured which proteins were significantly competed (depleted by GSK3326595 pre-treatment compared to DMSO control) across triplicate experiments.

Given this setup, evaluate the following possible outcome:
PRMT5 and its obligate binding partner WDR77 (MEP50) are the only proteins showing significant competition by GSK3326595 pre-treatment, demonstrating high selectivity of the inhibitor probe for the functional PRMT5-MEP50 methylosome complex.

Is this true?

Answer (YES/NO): NO